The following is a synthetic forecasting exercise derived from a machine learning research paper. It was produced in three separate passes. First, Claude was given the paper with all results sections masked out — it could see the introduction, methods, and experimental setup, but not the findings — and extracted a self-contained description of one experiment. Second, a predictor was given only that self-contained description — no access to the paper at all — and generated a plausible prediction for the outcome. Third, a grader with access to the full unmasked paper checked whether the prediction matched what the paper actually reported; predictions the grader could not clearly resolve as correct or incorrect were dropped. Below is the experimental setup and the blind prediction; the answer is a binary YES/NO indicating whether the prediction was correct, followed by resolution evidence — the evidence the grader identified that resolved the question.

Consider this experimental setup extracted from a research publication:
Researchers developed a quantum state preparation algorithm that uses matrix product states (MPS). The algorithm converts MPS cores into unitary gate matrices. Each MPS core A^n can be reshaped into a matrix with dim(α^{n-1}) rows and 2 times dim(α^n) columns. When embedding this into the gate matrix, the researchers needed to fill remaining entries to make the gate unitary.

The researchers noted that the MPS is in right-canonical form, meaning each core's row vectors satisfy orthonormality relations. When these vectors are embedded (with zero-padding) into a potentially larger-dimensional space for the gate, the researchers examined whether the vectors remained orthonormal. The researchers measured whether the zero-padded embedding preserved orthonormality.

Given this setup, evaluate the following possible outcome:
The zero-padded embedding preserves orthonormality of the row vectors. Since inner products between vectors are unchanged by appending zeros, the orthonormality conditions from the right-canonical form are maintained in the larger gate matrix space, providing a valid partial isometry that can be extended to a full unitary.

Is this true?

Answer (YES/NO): YES